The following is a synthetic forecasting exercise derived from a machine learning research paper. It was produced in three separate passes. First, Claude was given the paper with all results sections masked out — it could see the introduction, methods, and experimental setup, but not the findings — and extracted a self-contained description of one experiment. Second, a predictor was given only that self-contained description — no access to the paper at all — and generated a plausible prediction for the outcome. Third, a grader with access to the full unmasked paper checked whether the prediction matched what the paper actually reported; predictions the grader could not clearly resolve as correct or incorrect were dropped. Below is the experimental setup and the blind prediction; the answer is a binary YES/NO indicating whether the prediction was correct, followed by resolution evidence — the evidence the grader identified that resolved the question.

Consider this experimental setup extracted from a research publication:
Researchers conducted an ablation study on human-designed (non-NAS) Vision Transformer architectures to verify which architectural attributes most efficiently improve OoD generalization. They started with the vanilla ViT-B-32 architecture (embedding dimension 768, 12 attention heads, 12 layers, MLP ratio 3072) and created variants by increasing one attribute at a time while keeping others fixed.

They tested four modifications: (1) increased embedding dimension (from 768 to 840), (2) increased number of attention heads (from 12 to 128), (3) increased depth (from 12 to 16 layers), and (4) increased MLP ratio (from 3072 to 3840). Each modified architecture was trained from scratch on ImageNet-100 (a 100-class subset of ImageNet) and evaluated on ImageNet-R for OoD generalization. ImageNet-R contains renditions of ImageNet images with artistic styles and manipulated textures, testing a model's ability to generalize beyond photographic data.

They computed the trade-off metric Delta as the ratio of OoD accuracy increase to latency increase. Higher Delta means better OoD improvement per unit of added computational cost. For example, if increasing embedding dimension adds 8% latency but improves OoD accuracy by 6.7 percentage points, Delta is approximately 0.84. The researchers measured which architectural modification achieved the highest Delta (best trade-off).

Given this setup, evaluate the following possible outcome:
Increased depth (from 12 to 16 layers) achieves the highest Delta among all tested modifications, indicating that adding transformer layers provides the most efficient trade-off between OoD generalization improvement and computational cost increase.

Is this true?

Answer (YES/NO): NO